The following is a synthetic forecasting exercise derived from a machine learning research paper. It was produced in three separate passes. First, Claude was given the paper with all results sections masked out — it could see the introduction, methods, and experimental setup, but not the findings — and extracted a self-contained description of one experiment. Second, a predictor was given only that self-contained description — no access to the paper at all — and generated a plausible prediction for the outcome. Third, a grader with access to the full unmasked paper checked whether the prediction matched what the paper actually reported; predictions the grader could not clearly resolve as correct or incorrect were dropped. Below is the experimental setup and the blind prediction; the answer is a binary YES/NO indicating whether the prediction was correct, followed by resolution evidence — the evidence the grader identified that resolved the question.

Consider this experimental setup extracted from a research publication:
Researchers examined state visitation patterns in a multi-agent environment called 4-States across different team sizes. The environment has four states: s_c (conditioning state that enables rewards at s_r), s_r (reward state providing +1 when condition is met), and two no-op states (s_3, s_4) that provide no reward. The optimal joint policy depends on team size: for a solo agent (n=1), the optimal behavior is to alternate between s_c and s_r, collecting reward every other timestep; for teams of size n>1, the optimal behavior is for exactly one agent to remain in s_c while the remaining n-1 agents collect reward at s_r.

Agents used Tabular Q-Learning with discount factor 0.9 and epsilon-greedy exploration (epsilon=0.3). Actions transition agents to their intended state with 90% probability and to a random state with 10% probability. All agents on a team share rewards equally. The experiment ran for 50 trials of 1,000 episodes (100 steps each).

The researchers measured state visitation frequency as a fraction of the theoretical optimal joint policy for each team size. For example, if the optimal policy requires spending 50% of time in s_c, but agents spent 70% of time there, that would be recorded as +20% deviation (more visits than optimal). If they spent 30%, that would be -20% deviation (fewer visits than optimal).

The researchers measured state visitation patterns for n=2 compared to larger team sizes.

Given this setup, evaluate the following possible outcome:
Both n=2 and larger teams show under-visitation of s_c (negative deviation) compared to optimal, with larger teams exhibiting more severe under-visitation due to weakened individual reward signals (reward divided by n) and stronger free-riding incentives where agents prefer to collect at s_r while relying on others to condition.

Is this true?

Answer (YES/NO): NO